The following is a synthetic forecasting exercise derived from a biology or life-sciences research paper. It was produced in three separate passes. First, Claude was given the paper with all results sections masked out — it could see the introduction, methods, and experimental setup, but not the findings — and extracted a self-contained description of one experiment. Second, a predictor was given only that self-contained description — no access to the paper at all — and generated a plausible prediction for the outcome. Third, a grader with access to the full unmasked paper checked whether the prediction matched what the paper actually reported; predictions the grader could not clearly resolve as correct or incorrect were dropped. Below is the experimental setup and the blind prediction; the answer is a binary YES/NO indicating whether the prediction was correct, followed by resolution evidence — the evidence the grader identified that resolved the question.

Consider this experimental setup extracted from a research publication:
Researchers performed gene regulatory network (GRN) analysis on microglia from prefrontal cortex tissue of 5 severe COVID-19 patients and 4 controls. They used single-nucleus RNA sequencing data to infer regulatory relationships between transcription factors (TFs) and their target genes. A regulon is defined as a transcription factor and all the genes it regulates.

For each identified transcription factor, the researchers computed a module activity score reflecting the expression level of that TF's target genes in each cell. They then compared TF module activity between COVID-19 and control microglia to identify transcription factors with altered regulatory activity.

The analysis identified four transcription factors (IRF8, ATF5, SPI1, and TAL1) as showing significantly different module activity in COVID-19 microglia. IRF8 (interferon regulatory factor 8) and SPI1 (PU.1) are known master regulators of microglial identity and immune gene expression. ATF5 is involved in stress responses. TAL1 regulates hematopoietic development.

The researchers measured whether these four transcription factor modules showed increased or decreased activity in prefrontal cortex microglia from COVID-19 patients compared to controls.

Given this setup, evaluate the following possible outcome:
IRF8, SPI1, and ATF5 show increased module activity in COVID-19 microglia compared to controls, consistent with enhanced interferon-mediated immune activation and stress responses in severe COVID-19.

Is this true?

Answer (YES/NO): YES